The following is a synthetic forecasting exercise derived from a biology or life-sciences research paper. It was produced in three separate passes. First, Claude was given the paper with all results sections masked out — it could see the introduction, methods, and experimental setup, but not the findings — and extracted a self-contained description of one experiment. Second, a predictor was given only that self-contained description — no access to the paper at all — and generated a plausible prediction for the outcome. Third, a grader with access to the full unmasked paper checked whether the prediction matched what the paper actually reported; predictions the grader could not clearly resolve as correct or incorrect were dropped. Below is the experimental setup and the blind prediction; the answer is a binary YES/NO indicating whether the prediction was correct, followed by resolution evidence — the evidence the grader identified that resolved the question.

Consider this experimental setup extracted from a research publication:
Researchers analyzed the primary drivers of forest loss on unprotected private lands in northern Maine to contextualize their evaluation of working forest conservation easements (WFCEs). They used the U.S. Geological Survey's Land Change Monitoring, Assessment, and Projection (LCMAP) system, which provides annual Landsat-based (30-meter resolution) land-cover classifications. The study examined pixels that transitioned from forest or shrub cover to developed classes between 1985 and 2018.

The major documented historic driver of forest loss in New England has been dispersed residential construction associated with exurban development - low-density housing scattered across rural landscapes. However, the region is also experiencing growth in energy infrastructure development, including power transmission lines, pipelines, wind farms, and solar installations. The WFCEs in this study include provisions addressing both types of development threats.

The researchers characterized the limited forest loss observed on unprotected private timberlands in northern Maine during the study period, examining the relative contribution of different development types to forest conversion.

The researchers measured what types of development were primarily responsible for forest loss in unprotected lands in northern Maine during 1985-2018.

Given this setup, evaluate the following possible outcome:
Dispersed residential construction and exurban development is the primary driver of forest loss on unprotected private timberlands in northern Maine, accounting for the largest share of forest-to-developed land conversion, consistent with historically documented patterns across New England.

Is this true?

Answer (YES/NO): NO